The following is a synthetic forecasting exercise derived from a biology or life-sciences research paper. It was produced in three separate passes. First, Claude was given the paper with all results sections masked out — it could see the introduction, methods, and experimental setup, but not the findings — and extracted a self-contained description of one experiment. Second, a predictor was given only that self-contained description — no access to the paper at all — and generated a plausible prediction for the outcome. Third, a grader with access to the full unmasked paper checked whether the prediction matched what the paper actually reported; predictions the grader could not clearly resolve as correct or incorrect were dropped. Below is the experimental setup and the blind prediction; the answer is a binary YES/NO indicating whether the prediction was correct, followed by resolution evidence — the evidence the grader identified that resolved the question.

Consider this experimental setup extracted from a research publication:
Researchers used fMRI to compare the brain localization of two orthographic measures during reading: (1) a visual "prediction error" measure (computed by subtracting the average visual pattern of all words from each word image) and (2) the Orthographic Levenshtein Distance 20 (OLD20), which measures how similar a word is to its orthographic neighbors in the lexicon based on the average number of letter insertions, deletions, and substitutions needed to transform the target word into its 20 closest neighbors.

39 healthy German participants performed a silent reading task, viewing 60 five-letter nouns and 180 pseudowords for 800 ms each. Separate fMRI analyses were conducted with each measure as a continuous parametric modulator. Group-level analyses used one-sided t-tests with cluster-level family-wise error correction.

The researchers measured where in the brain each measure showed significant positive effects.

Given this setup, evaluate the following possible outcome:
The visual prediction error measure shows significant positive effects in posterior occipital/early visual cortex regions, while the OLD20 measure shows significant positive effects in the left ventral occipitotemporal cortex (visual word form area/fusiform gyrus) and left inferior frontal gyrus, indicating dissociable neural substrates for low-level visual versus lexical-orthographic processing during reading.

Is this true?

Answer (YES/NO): NO